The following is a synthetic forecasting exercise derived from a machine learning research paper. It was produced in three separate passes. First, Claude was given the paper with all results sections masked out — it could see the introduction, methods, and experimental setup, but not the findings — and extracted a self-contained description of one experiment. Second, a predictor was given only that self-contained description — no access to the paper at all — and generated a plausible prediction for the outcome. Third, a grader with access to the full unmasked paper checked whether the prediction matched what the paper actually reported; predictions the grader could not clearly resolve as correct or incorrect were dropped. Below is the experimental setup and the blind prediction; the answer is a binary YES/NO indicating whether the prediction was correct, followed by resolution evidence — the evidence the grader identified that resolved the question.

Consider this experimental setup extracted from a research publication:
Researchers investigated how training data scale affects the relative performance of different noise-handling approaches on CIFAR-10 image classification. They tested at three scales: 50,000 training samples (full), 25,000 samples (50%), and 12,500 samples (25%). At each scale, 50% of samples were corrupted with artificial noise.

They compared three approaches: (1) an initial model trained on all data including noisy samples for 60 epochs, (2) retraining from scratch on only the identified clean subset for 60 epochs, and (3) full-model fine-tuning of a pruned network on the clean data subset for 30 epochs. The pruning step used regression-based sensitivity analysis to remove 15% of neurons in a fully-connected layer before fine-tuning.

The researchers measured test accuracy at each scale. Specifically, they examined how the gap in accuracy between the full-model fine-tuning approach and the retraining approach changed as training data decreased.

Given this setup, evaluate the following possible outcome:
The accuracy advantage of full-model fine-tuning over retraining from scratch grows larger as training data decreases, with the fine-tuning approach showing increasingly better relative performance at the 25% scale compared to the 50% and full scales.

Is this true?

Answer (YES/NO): NO